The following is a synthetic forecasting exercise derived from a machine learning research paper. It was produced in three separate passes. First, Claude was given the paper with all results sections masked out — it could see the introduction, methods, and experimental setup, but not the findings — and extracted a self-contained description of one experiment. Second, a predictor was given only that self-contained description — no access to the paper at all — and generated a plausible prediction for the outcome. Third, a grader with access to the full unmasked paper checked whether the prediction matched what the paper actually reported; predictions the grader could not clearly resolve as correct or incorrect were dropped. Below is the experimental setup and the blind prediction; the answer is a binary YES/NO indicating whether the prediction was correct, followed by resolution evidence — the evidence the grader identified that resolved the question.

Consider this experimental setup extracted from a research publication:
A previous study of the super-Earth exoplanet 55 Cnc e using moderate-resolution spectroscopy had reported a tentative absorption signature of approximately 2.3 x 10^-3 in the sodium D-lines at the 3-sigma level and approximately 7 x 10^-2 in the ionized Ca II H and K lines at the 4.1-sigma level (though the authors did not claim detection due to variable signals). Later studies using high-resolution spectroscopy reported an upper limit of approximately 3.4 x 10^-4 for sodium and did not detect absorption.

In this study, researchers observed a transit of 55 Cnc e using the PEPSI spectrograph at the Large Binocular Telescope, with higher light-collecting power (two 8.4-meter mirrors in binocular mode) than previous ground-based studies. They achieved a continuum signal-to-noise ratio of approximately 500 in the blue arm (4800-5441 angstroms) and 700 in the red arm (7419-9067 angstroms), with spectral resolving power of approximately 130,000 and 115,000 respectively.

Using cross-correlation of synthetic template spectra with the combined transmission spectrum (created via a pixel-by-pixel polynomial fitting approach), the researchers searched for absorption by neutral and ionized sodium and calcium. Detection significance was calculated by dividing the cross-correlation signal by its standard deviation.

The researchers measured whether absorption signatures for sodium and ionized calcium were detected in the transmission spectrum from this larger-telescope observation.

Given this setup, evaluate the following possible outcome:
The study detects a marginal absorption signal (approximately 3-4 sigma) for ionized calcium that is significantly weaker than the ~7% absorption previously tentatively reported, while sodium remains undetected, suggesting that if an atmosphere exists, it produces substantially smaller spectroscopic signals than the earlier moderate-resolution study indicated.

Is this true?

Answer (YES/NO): NO